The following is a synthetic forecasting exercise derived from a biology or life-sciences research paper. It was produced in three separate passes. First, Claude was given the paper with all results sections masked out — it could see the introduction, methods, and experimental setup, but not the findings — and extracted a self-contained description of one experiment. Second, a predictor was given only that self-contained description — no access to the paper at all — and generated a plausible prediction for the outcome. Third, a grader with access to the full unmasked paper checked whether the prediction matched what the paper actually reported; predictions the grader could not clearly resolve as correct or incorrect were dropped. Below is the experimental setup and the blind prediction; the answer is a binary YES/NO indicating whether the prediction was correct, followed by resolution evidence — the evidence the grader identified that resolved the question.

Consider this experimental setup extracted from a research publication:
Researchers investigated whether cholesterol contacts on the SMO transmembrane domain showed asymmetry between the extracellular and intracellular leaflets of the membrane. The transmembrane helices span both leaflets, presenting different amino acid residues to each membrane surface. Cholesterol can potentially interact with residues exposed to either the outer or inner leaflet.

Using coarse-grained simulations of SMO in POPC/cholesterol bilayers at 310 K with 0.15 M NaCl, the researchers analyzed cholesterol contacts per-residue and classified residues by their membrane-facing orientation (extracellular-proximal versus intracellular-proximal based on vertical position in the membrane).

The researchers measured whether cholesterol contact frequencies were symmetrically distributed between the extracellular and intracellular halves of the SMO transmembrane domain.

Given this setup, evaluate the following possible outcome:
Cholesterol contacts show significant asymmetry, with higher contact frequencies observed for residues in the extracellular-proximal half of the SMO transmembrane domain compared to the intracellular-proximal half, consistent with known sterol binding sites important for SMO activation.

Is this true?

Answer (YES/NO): YES